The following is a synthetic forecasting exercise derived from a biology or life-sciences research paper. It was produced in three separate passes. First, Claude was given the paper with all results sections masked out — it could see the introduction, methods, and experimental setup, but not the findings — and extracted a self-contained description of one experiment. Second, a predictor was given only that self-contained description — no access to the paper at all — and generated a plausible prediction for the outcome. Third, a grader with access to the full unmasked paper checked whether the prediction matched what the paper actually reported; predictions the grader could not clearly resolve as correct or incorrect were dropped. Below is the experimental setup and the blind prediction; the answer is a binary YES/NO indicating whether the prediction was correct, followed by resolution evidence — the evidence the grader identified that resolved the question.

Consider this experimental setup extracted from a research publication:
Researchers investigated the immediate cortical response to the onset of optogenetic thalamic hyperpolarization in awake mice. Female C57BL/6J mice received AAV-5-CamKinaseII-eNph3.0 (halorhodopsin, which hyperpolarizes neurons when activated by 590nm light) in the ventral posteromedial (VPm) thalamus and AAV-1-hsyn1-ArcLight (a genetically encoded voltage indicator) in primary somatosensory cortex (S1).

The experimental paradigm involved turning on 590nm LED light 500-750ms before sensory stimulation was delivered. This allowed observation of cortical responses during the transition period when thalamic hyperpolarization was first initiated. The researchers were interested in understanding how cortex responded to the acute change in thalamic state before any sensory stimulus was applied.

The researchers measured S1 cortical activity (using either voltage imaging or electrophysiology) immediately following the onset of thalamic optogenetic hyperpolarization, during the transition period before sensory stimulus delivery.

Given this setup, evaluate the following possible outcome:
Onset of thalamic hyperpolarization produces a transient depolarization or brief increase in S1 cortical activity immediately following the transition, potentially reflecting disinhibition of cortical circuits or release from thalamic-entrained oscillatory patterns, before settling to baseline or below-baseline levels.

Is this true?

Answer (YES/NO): YES